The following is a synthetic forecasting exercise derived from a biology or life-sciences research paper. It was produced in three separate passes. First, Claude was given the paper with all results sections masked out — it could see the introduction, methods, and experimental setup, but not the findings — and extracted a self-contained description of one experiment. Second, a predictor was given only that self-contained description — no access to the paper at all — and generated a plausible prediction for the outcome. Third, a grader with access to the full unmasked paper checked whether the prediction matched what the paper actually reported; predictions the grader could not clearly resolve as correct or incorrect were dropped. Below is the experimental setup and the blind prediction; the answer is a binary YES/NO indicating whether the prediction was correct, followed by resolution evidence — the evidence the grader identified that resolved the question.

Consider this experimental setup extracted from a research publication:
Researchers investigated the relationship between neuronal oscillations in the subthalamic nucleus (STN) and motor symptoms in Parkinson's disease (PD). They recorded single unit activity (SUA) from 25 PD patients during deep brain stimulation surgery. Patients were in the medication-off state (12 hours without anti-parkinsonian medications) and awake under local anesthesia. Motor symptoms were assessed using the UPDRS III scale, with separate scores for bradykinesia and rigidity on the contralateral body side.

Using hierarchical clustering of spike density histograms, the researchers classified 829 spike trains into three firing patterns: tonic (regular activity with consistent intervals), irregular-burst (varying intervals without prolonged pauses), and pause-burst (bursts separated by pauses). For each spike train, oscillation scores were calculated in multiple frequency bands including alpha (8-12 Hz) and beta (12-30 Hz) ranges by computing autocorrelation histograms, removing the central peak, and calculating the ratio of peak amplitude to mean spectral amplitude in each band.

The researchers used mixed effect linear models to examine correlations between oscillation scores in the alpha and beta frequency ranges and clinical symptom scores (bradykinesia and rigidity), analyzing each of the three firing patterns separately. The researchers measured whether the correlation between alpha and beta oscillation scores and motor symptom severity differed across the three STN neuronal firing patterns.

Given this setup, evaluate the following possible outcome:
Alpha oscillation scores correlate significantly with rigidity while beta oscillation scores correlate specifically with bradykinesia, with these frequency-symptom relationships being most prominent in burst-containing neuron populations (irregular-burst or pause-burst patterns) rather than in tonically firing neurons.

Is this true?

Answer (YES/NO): NO